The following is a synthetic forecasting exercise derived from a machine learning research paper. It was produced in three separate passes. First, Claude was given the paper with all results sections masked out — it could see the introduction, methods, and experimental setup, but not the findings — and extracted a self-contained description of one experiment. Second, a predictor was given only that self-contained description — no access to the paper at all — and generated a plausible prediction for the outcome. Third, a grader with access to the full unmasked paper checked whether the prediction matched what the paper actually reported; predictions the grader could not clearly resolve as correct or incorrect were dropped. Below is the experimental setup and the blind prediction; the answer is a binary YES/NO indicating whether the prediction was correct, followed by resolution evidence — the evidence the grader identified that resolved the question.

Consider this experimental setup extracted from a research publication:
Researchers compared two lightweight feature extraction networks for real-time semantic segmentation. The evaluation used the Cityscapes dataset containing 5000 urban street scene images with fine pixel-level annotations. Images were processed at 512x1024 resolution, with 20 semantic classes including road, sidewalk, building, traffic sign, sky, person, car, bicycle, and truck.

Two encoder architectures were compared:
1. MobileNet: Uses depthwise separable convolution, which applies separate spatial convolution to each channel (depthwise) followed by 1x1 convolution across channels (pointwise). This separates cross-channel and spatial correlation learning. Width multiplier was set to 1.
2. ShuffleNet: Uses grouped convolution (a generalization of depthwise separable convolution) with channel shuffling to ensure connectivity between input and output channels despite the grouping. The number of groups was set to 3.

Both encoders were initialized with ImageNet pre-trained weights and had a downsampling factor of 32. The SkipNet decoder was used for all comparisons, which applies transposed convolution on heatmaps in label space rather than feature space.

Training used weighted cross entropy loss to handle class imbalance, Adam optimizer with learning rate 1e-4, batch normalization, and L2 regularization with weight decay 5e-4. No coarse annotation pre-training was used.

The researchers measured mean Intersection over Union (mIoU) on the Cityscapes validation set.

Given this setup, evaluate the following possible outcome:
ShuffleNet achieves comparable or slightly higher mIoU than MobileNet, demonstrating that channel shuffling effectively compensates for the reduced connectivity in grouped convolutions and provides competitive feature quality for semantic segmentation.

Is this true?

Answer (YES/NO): NO